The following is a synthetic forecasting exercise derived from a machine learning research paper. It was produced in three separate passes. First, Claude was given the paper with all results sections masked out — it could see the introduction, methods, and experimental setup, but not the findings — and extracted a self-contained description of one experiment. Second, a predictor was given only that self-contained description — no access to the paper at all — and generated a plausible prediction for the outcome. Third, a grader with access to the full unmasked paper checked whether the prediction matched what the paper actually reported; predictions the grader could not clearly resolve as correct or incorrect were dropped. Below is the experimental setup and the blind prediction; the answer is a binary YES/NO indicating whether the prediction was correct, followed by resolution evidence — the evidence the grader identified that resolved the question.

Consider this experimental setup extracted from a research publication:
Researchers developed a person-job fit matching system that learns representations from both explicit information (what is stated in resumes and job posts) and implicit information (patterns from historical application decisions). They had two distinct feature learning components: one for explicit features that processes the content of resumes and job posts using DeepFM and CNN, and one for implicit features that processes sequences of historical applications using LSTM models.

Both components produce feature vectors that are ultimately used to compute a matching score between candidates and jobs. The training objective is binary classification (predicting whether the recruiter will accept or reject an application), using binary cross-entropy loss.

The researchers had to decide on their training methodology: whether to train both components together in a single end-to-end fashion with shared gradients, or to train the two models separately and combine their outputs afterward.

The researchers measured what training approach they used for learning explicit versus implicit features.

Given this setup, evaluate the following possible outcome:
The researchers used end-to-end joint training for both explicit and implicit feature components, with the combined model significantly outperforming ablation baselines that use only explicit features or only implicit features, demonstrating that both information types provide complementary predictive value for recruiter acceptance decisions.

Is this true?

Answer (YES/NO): NO